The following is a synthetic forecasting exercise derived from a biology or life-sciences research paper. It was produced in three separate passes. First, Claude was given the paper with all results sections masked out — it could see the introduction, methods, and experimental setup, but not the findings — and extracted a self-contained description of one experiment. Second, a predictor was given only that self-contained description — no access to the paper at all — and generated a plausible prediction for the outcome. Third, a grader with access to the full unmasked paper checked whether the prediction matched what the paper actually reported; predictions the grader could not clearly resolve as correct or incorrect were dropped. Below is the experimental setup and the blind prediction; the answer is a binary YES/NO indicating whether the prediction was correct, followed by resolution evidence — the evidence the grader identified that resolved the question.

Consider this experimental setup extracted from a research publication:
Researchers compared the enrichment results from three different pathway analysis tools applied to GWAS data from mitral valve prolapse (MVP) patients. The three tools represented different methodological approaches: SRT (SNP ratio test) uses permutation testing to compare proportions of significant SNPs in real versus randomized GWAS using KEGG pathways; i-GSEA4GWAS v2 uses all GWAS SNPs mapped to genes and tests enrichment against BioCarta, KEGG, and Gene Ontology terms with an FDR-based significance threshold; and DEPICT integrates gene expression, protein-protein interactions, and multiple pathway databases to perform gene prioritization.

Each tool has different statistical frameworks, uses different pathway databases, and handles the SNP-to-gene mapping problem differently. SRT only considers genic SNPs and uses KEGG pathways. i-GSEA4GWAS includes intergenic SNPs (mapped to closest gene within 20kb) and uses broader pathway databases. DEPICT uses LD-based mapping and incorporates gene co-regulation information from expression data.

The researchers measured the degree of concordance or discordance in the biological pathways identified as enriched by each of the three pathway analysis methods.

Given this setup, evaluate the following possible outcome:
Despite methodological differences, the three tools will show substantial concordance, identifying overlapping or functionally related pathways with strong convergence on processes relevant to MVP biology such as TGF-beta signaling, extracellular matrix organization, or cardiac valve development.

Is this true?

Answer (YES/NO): YES